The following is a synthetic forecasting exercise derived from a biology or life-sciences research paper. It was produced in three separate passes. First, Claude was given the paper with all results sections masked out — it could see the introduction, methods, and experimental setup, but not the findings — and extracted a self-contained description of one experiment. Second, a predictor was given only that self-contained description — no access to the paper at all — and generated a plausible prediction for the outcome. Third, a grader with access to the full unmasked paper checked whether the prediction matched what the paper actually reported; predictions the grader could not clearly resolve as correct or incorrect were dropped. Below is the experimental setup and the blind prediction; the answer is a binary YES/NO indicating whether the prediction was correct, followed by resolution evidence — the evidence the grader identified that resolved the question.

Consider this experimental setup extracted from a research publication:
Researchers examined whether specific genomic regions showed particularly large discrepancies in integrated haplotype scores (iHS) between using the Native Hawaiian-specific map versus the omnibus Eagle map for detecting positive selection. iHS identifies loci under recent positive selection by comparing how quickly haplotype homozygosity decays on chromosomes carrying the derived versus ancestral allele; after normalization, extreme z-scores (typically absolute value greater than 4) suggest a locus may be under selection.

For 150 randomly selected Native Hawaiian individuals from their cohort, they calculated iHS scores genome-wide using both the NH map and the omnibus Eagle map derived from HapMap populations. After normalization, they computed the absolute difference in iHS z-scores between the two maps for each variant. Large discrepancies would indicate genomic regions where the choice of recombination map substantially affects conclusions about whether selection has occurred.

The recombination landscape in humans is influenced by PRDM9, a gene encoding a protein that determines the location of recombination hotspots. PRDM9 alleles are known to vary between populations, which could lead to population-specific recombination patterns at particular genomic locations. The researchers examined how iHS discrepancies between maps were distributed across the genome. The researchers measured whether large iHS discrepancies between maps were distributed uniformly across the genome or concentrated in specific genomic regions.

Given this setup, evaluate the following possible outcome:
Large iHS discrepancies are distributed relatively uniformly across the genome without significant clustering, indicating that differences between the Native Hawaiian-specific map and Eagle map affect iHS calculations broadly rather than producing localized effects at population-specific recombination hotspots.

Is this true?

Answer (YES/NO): NO